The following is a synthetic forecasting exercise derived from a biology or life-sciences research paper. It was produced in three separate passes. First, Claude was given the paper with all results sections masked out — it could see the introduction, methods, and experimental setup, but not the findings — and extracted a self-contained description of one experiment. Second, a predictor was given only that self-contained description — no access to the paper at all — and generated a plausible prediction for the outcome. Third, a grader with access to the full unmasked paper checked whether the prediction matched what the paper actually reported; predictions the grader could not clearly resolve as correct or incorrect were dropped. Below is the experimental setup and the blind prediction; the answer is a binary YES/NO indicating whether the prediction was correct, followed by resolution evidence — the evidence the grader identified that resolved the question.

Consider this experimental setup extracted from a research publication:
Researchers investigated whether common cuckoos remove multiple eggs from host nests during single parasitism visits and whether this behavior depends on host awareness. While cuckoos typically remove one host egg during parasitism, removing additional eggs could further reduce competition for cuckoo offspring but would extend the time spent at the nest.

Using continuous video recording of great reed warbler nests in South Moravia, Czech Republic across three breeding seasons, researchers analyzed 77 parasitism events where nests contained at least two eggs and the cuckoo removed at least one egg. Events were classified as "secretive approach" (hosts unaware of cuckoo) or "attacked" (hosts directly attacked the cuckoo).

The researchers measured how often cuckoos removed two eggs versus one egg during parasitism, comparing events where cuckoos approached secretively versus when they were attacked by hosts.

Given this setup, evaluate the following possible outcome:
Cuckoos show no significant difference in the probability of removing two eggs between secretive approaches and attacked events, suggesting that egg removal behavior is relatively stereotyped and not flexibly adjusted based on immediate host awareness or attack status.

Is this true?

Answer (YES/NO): NO